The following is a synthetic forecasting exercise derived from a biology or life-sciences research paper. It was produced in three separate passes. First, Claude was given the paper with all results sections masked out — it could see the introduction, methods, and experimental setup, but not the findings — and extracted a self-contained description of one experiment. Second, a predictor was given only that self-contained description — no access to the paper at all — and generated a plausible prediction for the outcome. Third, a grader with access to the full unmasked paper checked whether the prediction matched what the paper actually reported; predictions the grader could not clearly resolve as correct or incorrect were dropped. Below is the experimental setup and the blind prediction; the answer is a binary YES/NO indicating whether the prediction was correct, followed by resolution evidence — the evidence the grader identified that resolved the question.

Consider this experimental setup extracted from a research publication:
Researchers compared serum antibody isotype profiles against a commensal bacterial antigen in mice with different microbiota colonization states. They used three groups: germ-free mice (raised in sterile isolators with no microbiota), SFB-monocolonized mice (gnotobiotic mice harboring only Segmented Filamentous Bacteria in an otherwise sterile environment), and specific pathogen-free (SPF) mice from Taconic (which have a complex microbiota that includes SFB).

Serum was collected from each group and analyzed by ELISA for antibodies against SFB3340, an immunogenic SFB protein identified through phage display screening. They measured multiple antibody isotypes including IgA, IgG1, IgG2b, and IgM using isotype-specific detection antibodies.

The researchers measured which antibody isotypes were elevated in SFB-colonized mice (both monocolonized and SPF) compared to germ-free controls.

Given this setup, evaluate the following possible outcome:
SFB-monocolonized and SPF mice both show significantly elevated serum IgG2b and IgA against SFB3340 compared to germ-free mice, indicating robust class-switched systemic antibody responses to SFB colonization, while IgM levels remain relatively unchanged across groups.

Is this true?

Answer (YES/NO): YES